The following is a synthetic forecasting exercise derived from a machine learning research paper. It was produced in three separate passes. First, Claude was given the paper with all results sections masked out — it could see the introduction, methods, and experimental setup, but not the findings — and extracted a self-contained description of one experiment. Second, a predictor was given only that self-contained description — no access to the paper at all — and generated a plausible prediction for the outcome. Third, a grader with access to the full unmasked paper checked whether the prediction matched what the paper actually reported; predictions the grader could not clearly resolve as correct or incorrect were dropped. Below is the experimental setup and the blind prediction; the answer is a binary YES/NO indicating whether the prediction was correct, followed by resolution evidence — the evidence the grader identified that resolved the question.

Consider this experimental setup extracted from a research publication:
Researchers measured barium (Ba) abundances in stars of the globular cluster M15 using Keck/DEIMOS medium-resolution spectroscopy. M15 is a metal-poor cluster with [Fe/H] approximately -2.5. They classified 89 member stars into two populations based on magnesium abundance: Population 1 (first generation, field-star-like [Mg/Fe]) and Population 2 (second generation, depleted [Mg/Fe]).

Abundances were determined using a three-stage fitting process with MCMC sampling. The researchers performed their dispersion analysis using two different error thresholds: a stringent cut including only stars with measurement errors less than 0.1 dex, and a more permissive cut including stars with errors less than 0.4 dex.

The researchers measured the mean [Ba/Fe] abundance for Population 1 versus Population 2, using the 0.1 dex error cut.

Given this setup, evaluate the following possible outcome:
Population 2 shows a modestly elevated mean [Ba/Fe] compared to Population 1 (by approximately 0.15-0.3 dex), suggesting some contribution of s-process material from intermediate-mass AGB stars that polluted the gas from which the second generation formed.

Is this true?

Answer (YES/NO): NO